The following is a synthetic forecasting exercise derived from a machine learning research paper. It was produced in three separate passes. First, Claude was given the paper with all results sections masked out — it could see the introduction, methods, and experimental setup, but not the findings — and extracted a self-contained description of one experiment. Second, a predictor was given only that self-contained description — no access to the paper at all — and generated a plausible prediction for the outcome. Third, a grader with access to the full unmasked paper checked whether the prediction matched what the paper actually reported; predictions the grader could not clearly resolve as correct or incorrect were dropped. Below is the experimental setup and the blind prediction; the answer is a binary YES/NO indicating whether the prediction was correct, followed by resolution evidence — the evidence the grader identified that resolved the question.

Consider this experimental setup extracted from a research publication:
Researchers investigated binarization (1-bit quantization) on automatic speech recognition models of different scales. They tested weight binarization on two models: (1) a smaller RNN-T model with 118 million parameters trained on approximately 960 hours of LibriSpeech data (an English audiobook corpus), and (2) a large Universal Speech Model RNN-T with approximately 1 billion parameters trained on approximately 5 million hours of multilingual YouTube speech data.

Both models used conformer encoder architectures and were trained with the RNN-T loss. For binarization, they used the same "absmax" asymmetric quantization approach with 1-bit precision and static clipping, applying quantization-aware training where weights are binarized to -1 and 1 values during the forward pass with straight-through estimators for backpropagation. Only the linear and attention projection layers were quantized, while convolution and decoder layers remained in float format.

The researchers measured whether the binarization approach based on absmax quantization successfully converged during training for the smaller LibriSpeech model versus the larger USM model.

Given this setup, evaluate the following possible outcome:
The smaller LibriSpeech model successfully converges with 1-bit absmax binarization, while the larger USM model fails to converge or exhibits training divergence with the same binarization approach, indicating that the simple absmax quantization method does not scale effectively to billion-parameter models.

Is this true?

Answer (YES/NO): YES